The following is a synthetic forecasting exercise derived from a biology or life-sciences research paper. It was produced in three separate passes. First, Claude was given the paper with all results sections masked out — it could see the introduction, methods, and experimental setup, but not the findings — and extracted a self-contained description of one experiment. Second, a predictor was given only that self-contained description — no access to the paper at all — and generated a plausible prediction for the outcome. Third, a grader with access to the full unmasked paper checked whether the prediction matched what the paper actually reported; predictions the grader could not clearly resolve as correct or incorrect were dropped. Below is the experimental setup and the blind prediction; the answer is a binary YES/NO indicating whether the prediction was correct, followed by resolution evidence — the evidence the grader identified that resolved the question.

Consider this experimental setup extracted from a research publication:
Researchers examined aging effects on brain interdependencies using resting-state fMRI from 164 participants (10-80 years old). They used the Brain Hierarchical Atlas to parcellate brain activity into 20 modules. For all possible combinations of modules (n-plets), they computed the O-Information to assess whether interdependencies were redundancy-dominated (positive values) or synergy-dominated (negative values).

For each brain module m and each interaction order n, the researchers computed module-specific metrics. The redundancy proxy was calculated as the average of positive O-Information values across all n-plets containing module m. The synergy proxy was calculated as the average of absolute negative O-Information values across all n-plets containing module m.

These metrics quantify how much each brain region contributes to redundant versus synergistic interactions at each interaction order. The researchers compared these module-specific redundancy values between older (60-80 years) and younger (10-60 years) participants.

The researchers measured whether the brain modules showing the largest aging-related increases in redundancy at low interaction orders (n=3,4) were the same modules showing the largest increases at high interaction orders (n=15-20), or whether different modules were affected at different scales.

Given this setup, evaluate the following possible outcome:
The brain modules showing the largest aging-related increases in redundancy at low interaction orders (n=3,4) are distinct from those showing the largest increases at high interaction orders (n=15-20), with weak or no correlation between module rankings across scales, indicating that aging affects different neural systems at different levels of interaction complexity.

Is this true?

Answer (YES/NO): NO